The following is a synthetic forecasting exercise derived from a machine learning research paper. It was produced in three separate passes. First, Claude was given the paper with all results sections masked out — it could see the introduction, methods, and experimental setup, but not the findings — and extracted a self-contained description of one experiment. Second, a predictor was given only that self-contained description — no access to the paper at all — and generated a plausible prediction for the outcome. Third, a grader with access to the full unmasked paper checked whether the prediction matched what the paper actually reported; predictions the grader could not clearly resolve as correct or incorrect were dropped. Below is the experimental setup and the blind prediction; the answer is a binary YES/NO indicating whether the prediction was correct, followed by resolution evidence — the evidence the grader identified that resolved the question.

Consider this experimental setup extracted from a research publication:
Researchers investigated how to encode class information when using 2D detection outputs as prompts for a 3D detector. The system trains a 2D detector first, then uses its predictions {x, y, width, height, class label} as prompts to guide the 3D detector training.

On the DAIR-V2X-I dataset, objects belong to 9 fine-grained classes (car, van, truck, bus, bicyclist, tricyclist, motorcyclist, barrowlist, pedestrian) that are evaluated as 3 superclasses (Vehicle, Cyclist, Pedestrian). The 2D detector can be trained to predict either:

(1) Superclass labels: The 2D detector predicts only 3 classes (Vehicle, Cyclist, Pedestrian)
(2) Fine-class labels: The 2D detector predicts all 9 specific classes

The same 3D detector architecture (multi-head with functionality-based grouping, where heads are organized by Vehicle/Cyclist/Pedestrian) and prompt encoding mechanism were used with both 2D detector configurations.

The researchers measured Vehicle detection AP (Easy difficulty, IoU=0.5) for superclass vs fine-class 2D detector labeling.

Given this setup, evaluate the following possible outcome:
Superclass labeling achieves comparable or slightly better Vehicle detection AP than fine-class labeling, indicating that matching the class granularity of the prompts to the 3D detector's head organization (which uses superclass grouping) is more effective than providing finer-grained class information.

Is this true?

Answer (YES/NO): YES